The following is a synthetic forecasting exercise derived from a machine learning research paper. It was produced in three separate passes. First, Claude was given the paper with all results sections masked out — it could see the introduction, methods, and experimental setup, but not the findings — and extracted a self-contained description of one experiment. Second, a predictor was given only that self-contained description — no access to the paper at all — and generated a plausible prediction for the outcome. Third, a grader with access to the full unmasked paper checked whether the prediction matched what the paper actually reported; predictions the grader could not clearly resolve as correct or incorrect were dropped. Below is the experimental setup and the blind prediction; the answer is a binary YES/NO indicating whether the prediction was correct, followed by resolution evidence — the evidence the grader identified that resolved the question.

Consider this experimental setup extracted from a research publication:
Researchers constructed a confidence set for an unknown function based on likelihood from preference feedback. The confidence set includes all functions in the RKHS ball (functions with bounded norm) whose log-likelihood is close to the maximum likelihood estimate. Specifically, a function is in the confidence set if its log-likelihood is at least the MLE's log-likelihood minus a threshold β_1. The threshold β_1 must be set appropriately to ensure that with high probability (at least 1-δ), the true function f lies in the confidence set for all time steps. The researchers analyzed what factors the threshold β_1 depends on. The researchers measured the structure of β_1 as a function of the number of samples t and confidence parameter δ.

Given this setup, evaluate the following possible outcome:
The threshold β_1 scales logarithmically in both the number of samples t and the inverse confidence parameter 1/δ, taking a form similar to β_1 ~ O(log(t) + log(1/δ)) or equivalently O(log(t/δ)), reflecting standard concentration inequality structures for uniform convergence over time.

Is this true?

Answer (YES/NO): NO